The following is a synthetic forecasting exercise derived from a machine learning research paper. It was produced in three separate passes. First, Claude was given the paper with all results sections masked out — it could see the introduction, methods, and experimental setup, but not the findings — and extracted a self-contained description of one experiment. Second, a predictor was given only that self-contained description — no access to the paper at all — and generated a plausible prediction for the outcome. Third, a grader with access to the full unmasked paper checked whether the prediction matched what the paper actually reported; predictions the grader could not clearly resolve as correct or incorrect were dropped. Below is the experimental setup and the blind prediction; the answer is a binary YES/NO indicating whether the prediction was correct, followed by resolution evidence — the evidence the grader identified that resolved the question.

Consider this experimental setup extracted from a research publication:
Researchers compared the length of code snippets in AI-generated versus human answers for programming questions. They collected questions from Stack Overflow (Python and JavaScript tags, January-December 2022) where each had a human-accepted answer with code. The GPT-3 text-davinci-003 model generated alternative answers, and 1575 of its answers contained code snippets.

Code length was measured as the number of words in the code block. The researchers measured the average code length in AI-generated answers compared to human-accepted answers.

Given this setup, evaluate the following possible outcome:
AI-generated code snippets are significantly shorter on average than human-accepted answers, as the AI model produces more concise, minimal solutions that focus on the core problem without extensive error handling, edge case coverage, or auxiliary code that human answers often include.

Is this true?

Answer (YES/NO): YES